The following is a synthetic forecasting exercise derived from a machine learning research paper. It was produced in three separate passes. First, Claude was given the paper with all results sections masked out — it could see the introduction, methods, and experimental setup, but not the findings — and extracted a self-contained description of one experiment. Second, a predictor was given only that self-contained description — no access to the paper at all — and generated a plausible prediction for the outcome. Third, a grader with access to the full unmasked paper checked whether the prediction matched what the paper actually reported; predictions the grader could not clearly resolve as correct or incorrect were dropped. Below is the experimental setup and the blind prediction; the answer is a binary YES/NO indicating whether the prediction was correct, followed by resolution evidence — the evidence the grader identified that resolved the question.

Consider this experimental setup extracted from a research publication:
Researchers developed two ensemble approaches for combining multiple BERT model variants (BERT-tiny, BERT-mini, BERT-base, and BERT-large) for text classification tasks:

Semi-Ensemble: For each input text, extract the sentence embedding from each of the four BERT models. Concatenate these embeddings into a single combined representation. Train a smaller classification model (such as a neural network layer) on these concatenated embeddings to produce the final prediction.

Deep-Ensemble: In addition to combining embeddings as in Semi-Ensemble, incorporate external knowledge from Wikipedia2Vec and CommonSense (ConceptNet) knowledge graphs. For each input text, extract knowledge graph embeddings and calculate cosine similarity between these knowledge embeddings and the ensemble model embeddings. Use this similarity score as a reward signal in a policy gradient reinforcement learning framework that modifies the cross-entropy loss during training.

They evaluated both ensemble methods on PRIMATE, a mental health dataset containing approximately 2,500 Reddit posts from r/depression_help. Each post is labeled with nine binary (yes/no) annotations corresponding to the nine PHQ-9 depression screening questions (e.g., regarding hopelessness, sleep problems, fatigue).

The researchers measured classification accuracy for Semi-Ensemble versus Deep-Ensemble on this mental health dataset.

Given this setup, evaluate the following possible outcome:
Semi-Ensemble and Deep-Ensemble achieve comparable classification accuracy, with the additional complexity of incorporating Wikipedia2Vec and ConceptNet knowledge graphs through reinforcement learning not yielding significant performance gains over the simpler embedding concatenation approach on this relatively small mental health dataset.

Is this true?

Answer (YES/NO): NO